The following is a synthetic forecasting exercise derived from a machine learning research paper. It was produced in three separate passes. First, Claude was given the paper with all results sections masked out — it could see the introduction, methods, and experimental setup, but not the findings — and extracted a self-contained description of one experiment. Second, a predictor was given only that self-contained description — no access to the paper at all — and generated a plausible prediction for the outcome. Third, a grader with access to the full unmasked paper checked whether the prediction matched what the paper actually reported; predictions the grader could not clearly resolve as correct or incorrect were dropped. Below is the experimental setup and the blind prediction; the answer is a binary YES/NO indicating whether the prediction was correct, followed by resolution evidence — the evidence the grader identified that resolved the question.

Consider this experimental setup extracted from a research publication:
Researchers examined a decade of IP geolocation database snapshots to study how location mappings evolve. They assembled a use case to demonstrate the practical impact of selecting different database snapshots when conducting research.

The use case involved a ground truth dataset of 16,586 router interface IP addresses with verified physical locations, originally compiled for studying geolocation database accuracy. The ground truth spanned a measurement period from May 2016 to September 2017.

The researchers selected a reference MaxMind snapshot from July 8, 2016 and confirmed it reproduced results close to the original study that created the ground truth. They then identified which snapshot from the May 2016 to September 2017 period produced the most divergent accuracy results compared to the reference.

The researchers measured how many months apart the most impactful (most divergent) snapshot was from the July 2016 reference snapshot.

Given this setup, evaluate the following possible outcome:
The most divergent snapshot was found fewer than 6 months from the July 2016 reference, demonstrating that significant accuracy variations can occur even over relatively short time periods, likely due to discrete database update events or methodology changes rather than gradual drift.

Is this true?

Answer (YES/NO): YES